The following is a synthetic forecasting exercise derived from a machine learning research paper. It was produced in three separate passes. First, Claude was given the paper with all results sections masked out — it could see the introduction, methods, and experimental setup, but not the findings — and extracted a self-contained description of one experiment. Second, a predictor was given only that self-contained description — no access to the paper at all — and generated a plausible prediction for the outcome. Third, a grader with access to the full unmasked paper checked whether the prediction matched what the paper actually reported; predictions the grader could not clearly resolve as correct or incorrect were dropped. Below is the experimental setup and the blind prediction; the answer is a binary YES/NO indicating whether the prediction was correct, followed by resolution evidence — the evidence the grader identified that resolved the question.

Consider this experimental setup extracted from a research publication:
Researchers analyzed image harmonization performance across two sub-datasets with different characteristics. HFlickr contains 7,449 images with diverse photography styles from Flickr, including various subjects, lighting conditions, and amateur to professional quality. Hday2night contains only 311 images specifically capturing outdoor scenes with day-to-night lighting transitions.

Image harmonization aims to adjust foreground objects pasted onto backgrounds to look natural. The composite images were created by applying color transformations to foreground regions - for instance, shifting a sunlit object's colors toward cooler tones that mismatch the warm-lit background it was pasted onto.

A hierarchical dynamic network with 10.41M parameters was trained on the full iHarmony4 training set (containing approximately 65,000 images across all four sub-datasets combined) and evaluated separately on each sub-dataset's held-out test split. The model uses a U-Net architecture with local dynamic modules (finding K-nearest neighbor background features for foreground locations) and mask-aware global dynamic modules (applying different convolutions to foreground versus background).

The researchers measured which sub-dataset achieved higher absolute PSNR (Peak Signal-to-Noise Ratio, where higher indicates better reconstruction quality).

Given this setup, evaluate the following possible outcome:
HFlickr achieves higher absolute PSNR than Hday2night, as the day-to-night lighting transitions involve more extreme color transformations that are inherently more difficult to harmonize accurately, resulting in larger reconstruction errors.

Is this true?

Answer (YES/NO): NO